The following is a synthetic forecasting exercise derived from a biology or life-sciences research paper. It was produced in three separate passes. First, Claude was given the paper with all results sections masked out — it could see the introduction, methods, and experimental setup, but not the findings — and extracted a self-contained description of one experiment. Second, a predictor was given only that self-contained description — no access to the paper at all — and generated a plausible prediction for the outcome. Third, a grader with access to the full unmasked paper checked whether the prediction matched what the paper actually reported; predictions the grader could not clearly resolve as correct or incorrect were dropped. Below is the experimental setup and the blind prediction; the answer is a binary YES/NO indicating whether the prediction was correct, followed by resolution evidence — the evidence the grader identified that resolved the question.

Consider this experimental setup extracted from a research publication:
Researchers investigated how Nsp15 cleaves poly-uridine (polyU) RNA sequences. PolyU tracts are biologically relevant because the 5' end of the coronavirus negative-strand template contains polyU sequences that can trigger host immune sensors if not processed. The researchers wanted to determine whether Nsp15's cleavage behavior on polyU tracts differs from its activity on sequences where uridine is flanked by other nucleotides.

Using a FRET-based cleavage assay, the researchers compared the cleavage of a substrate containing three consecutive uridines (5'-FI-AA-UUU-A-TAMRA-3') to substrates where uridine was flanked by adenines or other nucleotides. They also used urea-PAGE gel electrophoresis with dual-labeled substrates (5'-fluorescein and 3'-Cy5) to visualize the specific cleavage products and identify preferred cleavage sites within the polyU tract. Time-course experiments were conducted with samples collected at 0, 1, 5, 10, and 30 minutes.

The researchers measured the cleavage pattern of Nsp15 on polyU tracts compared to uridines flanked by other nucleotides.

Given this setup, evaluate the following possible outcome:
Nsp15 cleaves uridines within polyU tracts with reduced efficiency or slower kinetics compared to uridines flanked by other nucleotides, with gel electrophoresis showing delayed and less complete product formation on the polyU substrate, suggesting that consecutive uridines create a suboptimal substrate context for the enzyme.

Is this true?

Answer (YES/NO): NO